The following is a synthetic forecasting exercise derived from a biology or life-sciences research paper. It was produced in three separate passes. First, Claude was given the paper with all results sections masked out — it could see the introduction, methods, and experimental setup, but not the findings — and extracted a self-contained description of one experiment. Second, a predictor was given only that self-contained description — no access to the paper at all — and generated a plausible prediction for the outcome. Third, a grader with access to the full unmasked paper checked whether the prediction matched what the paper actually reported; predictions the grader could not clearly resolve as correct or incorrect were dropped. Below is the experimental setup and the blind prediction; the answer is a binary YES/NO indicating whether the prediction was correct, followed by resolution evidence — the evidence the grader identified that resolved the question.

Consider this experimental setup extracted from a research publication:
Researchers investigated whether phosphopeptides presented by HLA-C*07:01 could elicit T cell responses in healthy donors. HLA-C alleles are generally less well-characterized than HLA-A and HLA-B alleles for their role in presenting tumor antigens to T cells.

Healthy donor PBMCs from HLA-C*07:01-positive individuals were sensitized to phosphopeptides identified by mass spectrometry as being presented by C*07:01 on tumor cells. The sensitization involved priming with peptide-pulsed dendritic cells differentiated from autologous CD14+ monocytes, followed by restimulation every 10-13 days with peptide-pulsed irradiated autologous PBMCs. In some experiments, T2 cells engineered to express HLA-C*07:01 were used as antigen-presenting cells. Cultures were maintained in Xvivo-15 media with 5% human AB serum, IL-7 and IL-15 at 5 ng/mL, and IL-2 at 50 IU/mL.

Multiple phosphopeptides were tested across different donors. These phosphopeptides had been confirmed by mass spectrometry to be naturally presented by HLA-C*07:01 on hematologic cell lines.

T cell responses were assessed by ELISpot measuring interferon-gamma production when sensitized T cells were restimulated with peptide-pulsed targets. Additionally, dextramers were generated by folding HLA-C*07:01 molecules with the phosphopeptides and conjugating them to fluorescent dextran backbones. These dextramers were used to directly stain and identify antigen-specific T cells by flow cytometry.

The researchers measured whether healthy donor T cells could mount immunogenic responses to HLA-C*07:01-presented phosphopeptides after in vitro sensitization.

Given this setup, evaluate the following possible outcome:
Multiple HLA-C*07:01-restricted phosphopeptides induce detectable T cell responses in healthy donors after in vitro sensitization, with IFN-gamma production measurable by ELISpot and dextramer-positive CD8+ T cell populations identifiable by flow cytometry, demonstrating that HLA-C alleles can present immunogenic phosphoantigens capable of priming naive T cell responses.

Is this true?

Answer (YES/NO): NO